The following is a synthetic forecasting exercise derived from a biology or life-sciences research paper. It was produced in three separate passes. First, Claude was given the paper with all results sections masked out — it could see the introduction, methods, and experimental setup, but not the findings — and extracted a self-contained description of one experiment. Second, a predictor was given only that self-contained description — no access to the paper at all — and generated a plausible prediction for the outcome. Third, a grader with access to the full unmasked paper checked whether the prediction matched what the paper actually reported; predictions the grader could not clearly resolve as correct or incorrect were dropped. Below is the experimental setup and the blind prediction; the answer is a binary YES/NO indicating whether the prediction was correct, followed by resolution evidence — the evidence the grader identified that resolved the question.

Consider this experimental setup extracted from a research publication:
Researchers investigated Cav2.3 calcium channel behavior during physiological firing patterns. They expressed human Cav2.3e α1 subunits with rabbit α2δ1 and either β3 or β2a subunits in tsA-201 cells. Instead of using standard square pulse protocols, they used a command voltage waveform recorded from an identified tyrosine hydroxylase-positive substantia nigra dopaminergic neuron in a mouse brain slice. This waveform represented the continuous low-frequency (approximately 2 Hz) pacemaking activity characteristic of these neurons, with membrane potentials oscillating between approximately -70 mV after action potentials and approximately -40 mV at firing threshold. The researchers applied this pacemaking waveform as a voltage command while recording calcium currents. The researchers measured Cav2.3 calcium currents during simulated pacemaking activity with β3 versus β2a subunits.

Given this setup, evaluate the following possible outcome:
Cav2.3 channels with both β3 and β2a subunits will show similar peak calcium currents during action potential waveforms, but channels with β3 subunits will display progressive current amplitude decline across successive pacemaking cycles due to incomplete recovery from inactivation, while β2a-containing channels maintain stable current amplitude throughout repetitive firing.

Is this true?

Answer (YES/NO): NO